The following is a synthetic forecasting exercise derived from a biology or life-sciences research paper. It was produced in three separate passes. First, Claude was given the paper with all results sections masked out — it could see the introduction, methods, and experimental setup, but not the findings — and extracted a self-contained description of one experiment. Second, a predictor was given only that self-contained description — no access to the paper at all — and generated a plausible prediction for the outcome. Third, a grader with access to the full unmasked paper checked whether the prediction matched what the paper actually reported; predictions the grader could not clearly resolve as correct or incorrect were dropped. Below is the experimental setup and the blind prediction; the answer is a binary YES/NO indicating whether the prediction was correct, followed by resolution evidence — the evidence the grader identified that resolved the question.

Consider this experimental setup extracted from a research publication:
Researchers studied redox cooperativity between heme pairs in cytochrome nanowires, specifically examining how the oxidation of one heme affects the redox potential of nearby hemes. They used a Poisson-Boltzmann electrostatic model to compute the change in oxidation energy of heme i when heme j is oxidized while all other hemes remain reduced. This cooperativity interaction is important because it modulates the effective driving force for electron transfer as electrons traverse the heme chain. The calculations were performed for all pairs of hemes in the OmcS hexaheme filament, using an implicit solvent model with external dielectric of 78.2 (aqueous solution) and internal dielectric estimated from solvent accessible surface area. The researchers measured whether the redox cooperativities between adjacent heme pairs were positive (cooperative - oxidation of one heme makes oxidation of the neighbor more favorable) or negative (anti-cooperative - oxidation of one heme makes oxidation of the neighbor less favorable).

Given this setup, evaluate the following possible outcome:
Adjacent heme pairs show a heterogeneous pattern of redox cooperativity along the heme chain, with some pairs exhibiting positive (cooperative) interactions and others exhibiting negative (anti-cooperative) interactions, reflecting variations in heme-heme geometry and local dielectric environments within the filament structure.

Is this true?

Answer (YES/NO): NO